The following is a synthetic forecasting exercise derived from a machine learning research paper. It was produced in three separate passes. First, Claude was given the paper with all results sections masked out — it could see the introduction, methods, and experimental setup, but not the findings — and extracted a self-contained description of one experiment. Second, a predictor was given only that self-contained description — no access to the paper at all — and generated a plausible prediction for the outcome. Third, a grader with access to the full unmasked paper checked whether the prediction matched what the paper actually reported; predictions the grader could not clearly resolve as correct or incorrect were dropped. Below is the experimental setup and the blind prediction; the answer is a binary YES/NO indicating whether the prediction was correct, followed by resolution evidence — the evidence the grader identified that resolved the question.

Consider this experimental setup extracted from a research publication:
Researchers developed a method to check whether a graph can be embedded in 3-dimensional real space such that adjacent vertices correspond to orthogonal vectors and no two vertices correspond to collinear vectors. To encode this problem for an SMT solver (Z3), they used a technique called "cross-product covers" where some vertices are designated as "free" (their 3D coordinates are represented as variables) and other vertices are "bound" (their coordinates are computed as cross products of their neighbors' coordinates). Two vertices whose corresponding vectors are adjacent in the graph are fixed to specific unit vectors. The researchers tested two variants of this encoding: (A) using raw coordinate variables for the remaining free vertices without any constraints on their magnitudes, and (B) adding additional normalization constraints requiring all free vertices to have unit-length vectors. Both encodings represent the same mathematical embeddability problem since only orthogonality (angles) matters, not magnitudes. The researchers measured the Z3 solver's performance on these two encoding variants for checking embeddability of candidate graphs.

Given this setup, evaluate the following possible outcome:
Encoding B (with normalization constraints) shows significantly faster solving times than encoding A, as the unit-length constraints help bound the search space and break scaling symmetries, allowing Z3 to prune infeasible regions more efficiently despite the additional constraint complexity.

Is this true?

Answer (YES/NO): NO